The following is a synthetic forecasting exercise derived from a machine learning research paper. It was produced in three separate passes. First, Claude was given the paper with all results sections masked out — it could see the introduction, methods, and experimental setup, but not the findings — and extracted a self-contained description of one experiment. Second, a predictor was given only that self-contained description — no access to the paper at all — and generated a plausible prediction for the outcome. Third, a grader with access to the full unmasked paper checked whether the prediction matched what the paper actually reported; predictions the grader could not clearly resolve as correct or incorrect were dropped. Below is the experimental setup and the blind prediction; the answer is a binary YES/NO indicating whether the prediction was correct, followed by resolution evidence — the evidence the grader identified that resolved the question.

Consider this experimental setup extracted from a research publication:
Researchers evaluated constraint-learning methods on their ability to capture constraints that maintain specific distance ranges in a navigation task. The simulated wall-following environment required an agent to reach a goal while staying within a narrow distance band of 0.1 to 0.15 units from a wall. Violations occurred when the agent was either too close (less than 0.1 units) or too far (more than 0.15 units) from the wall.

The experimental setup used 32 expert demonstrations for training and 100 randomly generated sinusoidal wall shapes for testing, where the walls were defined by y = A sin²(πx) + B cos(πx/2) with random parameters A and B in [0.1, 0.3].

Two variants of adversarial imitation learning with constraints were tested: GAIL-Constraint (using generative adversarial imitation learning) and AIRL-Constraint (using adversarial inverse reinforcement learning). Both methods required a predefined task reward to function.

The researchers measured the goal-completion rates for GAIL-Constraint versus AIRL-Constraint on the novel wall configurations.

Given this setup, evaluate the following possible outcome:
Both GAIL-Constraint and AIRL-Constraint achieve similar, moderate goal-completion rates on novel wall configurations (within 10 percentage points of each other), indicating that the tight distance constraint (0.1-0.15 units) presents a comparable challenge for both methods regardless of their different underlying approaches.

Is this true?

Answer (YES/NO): NO